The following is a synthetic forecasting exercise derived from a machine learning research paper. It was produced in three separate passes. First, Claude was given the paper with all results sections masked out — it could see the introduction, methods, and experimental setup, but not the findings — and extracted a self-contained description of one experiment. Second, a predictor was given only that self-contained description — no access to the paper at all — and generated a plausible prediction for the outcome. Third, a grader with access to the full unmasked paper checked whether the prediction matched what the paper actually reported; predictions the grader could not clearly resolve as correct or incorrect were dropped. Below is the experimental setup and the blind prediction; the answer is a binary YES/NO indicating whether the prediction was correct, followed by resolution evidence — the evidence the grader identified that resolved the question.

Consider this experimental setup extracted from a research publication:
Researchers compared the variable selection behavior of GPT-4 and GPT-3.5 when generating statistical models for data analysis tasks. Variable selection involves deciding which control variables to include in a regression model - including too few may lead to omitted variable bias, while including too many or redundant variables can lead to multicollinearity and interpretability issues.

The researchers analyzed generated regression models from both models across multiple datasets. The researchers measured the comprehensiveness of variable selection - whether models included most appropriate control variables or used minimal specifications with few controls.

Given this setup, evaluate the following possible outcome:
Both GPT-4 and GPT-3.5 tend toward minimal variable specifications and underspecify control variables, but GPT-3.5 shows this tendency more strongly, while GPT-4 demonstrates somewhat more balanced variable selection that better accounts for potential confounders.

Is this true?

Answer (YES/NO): NO